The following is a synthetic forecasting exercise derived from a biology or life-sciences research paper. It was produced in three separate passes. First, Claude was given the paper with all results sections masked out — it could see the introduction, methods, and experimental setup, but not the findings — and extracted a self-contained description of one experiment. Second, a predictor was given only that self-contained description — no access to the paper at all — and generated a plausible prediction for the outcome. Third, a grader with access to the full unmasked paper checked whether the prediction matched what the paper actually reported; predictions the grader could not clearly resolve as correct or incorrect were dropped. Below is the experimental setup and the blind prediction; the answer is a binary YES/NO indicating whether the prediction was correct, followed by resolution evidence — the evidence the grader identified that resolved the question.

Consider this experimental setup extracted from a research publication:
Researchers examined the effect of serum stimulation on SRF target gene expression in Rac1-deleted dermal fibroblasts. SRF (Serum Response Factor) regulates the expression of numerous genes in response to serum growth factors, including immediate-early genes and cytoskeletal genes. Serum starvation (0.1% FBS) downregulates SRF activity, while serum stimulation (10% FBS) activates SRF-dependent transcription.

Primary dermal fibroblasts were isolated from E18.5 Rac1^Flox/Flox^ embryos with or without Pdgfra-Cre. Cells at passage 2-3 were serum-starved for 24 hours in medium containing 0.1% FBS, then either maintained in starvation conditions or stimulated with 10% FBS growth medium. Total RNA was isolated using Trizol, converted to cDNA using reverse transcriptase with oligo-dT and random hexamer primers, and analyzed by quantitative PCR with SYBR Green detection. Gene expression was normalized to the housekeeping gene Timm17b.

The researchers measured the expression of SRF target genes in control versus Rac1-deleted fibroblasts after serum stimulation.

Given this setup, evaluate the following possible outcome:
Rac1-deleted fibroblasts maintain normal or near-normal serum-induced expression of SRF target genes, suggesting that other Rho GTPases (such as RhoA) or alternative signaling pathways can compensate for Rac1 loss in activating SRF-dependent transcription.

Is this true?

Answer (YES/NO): NO